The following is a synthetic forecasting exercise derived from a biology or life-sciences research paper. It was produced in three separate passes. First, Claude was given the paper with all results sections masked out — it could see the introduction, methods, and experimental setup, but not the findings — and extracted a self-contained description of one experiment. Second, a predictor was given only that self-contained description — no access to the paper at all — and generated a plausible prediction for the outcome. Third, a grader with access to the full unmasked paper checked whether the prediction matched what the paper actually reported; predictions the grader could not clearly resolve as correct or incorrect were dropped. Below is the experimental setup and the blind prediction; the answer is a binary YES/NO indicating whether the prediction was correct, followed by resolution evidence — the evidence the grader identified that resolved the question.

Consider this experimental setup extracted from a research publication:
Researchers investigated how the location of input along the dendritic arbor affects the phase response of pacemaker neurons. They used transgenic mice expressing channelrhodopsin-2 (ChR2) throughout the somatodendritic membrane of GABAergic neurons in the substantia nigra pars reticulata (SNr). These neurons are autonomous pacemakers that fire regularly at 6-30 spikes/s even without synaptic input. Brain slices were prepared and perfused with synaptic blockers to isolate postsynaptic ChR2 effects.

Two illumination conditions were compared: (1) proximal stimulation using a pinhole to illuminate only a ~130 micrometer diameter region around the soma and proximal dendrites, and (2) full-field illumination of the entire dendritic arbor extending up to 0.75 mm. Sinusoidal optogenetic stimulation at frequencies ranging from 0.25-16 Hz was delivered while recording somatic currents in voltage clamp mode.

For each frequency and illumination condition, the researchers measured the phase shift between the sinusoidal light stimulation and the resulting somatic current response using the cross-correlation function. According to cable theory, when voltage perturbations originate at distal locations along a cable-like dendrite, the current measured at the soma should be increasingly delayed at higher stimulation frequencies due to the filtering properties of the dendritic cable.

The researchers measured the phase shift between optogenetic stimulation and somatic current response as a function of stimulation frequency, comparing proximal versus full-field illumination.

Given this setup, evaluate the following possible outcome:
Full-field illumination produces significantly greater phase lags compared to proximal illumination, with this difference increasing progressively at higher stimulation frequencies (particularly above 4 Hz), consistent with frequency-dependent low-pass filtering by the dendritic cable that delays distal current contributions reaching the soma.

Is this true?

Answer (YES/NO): YES